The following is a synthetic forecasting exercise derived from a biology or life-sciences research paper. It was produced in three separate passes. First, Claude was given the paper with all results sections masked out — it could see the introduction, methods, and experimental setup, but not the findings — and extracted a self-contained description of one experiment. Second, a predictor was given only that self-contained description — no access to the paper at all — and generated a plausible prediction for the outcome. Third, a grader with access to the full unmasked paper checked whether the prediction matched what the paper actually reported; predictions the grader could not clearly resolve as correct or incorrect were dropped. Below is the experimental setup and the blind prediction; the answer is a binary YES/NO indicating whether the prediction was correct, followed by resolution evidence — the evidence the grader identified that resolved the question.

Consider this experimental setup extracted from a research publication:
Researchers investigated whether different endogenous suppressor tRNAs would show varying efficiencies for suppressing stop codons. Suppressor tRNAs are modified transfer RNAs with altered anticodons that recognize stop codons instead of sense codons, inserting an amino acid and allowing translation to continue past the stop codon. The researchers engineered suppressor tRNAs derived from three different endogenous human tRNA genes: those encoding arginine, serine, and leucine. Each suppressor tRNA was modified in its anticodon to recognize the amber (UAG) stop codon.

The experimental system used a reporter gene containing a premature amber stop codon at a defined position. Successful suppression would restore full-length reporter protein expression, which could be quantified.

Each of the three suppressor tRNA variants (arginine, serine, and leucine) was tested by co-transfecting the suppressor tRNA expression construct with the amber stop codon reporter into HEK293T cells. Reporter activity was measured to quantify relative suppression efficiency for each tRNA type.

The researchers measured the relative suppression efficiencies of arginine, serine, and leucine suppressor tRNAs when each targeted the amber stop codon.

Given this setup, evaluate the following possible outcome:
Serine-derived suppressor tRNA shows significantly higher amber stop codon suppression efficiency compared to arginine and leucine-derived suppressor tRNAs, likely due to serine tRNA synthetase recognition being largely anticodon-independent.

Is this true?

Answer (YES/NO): YES